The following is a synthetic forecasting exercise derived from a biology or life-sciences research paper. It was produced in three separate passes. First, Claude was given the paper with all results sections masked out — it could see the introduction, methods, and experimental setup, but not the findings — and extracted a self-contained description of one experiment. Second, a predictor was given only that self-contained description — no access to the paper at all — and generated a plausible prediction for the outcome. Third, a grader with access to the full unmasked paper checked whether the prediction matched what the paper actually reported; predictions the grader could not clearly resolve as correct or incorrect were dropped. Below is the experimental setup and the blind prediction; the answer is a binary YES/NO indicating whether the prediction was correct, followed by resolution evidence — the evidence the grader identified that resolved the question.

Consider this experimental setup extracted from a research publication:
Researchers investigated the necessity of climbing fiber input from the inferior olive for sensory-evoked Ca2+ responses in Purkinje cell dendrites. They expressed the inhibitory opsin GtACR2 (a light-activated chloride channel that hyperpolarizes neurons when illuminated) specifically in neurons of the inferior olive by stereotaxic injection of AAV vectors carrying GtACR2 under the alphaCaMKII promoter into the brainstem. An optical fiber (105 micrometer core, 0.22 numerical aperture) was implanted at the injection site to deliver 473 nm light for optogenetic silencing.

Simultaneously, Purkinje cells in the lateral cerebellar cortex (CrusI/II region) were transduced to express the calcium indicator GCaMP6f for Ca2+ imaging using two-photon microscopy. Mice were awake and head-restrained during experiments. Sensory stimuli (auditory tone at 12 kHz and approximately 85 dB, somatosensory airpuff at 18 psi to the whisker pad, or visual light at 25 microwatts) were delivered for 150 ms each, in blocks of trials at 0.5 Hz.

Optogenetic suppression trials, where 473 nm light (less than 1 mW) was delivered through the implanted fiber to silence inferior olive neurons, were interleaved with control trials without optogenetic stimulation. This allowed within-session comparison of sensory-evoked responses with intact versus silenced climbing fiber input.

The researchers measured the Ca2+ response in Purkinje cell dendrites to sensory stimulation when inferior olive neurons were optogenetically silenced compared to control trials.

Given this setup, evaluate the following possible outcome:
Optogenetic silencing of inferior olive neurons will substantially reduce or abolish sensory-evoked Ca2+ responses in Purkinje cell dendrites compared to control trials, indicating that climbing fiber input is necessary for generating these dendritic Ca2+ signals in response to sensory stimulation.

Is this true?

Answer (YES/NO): YES